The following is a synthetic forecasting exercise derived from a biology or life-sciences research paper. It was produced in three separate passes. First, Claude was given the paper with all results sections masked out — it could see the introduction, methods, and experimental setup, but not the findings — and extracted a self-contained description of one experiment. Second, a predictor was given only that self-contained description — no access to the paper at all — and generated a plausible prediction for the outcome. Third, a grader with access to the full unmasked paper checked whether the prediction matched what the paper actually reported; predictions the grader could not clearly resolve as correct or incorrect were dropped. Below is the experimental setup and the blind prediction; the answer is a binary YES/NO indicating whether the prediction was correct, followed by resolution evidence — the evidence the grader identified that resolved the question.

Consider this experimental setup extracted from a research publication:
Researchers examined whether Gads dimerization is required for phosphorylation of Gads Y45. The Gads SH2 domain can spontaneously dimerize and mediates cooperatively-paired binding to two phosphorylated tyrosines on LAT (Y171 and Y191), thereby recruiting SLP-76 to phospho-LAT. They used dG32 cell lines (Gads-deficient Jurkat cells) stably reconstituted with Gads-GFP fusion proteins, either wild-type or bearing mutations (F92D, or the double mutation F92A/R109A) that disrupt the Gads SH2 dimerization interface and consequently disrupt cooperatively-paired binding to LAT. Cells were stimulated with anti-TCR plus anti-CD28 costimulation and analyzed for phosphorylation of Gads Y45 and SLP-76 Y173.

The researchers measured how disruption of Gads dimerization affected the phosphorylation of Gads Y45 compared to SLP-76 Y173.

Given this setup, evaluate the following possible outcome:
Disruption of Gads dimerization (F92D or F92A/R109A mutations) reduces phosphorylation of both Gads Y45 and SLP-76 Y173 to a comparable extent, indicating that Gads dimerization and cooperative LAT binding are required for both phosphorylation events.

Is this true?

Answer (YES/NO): NO